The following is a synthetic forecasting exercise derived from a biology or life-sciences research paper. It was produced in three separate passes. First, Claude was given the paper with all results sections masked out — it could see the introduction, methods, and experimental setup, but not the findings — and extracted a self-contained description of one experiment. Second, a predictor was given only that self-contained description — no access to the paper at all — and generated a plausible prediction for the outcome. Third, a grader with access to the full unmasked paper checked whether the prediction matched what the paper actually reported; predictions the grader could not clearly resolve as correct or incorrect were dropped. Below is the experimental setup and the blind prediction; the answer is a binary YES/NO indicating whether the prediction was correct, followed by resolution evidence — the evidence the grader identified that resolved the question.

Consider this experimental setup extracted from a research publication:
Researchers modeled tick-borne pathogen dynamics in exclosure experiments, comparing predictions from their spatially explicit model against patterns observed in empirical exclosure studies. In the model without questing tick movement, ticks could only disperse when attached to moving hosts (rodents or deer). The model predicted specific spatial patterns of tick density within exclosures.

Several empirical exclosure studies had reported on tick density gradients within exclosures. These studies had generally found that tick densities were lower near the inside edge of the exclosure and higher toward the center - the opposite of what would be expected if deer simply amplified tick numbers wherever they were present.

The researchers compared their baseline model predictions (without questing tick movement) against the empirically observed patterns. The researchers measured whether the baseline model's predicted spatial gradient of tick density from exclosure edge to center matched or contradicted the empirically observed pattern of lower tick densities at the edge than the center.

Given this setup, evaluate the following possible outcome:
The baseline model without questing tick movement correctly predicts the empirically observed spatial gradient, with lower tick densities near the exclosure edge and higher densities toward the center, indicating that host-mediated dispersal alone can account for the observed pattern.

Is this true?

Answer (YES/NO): NO